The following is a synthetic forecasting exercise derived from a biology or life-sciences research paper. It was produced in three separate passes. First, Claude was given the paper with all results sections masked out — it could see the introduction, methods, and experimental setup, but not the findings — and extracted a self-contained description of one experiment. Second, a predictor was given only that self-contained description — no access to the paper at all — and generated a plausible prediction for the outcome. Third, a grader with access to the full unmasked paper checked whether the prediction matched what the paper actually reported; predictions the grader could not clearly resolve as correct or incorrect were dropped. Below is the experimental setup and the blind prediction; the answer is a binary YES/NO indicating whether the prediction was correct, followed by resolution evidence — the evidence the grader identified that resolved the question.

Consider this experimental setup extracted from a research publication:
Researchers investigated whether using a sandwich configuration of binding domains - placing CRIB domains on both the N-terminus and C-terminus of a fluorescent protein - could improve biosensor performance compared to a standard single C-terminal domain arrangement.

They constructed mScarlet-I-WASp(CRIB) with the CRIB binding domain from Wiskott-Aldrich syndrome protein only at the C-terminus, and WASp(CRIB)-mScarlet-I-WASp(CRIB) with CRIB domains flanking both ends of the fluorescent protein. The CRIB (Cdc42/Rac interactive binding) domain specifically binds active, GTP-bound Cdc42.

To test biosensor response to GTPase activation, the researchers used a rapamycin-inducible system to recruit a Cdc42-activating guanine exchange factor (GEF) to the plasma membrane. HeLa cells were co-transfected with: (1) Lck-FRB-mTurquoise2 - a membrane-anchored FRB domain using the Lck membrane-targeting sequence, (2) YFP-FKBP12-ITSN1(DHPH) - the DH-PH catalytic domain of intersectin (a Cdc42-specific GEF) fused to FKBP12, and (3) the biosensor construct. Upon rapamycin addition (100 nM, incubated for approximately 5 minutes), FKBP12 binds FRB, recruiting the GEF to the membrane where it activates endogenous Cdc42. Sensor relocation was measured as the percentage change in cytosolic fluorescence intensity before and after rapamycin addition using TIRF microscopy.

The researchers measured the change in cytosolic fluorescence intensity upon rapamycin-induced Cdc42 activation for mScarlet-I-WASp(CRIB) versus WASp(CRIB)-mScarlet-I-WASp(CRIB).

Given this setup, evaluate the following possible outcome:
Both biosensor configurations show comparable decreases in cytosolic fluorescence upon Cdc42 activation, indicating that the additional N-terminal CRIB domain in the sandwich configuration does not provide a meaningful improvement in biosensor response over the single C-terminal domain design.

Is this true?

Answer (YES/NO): NO